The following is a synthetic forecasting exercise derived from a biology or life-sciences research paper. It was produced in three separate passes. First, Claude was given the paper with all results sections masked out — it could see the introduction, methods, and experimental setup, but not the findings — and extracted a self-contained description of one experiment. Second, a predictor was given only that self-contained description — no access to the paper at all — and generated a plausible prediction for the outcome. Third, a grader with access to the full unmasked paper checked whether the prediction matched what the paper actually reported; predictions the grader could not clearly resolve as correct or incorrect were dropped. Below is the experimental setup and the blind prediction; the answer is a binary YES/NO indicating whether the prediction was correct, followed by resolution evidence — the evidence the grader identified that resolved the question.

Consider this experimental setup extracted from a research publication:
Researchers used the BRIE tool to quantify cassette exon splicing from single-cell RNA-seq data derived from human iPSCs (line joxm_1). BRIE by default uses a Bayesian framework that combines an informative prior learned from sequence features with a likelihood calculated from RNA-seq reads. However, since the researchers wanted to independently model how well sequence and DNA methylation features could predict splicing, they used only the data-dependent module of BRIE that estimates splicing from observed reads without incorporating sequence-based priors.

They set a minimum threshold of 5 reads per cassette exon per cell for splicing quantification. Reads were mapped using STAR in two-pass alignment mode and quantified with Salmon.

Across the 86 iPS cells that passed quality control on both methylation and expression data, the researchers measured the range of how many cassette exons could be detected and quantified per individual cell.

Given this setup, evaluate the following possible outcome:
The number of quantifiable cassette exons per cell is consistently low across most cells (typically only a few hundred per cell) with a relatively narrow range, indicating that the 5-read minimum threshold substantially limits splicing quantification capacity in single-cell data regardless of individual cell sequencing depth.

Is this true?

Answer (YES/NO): NO